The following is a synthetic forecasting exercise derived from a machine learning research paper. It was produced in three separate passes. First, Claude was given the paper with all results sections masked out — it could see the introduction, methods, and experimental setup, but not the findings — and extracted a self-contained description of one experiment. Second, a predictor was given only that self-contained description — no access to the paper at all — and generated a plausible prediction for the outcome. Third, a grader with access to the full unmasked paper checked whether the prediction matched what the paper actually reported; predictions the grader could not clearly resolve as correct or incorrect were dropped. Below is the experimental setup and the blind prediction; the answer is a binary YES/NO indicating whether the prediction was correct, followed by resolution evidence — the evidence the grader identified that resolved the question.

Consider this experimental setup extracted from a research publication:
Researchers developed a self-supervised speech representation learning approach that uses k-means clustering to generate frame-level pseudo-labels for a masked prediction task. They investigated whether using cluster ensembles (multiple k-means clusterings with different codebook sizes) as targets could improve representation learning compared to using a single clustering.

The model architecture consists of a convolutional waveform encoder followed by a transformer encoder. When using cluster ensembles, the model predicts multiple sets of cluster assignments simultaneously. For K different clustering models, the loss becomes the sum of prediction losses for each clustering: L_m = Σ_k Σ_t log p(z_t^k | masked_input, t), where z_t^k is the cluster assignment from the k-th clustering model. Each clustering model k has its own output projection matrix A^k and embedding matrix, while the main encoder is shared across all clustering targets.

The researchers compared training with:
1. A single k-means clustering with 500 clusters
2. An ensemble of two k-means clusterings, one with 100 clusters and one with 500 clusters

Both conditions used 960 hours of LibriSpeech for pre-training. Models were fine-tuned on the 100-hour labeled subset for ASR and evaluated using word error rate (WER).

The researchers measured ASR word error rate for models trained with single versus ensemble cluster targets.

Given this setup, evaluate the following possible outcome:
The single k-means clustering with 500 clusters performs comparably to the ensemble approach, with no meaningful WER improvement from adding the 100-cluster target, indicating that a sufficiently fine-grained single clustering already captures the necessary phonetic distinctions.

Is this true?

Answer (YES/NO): NO